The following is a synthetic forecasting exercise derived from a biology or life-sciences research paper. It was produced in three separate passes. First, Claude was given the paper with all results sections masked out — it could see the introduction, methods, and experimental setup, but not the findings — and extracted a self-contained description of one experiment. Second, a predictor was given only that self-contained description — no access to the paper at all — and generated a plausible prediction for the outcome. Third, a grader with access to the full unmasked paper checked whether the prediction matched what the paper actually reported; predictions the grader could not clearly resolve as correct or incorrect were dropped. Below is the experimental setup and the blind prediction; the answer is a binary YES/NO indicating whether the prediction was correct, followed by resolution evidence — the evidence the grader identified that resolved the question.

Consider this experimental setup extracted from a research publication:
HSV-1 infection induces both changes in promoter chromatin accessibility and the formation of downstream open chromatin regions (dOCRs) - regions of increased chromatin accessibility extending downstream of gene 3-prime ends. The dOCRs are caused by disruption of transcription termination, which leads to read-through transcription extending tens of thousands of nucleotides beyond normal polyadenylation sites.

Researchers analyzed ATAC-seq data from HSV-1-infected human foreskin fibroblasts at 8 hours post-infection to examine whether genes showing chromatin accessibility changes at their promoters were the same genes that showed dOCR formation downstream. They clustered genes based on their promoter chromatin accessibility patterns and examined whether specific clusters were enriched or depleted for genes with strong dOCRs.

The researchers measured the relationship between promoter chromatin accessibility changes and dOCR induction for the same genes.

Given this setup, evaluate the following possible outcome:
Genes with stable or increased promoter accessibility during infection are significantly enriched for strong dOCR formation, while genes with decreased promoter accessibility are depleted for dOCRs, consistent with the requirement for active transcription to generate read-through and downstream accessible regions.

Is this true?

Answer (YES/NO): NO